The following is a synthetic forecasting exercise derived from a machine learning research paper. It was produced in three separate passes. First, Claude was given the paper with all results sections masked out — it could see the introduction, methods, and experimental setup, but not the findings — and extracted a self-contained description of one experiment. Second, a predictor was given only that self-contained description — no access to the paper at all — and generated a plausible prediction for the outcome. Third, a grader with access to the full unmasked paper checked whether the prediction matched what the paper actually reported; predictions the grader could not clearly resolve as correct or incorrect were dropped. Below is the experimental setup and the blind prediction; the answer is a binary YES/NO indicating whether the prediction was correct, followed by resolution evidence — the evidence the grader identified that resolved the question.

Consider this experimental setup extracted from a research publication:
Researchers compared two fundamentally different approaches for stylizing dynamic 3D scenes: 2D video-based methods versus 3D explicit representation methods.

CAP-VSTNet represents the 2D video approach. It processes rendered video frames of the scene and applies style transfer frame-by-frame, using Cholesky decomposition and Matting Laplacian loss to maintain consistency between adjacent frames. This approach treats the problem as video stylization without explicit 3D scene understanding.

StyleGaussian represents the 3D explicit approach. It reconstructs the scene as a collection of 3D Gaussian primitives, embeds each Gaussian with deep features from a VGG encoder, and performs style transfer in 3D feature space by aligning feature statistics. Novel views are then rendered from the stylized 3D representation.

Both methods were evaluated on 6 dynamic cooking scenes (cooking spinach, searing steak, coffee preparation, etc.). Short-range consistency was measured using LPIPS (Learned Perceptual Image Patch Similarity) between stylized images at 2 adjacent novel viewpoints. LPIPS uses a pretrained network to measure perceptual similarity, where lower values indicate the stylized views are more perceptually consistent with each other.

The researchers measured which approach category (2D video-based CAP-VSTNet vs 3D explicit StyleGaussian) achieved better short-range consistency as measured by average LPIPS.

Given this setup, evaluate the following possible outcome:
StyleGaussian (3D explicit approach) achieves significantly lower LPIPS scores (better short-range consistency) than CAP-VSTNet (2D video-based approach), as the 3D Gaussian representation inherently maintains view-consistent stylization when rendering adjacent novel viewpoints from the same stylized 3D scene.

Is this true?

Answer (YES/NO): YES